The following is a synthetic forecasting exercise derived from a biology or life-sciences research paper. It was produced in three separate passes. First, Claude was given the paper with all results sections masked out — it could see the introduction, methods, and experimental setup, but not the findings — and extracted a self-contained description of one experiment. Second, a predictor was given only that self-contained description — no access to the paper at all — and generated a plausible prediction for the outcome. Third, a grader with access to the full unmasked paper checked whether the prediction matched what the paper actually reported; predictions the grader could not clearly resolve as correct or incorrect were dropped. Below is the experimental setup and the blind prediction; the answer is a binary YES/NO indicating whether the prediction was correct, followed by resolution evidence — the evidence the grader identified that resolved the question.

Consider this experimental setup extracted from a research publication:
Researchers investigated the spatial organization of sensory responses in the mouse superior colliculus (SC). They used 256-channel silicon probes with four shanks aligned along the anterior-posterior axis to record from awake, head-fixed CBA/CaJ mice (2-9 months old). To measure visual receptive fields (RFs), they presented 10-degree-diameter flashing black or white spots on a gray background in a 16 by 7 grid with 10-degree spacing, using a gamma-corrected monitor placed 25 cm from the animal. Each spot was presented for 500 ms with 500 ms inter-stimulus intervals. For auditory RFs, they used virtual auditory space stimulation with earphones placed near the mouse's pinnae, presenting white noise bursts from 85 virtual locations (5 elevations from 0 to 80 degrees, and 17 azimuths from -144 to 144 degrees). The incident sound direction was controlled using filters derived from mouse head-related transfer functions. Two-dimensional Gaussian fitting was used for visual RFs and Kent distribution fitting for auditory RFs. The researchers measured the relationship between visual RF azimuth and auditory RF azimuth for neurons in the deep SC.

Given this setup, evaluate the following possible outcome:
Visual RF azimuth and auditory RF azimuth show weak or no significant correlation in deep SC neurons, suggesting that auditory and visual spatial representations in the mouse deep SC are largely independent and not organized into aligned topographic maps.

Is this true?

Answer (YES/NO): NO